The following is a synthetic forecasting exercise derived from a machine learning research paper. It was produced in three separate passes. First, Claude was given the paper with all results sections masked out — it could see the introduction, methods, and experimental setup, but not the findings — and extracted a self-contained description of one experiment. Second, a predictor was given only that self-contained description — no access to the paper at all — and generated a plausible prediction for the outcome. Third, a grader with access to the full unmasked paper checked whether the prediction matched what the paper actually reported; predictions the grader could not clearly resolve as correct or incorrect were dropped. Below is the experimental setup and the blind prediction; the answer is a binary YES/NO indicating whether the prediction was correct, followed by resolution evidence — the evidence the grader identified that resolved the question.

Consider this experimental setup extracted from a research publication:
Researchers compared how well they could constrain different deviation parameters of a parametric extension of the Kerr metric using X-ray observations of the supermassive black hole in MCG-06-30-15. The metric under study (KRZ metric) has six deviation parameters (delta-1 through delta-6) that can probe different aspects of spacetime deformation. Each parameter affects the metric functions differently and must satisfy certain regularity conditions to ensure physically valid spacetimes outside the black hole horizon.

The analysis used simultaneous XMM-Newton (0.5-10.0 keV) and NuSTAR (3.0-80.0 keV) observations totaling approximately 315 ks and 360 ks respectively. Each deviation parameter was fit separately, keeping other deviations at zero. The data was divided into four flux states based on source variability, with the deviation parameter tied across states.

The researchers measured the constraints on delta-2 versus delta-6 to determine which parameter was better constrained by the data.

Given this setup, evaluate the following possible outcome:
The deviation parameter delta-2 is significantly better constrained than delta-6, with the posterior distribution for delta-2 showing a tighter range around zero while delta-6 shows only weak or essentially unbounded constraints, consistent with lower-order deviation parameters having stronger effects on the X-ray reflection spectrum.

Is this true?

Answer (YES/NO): YES